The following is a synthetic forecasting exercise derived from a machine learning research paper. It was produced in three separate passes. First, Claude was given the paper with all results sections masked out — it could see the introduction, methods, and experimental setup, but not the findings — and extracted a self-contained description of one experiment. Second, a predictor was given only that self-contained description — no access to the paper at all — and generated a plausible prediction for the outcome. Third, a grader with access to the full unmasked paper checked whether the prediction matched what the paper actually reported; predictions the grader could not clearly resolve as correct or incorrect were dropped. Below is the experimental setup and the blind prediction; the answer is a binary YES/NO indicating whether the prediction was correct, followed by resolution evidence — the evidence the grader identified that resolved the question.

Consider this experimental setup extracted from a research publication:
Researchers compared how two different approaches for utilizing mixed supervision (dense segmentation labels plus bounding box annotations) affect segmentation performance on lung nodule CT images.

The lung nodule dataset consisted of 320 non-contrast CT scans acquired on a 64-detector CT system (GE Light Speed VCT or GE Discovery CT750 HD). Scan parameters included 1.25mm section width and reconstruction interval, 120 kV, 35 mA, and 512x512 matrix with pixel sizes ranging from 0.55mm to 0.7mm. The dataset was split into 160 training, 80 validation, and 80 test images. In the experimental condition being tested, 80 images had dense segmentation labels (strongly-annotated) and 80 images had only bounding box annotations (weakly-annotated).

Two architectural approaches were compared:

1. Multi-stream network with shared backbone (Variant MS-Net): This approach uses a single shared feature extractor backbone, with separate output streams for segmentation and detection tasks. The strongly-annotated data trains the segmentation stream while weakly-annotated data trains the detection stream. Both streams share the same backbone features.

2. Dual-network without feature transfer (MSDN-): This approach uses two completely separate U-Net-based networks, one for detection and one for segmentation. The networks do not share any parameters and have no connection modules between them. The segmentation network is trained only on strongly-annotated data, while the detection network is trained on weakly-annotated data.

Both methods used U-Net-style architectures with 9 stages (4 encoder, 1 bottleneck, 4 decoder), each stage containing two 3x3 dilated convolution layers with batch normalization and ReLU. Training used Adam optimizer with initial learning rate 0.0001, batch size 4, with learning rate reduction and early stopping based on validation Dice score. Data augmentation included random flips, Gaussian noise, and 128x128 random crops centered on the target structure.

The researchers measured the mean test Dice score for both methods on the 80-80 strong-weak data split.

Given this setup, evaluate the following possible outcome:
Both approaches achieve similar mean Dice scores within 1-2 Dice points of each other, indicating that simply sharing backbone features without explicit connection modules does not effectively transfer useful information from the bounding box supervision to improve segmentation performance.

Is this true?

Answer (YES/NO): YES